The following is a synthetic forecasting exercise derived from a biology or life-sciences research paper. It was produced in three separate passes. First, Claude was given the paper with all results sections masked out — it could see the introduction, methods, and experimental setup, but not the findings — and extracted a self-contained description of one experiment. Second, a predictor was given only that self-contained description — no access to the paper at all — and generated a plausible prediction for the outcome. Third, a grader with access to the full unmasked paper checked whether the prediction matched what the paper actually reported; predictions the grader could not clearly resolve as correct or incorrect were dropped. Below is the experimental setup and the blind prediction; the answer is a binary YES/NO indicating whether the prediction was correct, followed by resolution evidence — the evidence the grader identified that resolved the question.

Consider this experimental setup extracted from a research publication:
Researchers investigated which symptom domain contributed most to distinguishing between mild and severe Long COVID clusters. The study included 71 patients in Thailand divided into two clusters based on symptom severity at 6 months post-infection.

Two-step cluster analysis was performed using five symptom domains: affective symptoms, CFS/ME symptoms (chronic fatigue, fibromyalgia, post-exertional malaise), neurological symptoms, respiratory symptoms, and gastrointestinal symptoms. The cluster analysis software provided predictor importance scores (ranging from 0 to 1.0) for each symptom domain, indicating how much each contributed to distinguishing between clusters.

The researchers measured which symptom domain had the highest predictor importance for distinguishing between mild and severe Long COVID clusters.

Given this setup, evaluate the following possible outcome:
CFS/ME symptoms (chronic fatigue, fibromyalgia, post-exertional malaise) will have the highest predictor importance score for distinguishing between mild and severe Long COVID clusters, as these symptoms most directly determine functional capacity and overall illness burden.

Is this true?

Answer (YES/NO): YES